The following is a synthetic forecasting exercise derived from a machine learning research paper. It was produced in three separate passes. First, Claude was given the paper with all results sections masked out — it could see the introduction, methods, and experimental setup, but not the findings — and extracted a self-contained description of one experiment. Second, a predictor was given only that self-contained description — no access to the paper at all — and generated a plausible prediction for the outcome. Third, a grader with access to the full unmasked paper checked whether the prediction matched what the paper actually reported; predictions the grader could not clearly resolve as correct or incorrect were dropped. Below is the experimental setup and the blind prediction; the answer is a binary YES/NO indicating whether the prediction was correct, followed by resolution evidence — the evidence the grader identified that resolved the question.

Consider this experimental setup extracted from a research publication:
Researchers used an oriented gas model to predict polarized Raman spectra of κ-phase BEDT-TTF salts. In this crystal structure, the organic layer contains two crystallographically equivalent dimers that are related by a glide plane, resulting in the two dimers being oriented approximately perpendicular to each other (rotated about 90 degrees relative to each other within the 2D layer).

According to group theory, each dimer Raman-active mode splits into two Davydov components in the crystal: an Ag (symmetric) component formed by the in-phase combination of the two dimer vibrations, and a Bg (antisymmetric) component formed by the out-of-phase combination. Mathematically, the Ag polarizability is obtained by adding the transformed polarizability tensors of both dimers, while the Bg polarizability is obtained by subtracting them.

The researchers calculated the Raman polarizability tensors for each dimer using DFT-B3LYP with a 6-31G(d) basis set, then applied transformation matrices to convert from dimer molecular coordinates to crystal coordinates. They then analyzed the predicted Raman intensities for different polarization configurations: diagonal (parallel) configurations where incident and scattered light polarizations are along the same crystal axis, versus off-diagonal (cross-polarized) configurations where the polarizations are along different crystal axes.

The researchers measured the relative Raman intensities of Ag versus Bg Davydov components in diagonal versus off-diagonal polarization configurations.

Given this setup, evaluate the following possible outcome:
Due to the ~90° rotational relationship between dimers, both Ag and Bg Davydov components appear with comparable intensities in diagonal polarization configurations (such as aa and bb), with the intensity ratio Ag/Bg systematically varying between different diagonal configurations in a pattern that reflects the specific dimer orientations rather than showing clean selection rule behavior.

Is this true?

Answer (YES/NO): NO